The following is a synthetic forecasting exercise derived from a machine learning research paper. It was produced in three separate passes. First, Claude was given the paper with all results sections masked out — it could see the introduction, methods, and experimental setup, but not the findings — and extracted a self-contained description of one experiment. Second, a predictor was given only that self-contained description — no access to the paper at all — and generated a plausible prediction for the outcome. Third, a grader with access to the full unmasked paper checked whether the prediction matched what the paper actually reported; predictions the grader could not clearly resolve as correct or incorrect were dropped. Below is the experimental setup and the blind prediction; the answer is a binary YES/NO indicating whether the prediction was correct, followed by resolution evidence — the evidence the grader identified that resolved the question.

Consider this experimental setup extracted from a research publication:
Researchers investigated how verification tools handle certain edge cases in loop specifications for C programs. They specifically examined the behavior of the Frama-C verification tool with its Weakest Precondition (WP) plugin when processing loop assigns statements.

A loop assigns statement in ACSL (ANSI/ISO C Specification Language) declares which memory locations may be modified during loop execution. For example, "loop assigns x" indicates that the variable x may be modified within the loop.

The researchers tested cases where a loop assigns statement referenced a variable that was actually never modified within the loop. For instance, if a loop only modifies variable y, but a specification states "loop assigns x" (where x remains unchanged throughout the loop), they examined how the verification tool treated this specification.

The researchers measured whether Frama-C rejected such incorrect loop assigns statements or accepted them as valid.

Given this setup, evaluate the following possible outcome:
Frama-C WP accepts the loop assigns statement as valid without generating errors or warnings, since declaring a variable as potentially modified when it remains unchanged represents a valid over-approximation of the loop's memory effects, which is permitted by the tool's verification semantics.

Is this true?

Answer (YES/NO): YES